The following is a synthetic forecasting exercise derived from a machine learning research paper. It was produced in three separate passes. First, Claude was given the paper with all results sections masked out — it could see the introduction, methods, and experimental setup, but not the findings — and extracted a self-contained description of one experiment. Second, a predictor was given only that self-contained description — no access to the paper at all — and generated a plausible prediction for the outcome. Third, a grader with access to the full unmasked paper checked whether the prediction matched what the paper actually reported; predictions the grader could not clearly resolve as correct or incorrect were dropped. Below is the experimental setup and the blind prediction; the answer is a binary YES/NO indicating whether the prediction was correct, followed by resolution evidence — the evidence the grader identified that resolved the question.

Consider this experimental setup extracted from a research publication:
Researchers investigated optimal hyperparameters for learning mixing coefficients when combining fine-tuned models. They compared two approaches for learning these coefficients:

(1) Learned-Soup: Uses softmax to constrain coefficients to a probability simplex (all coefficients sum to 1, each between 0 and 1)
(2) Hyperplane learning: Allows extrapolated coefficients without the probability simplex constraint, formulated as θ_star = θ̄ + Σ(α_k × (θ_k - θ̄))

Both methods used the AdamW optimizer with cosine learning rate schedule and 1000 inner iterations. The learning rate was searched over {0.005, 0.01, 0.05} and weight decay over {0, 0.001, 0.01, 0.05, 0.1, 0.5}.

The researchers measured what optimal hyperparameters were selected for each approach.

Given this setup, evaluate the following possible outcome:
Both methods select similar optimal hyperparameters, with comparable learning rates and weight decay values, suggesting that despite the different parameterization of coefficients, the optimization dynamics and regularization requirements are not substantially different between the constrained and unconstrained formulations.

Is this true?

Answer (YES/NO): NO